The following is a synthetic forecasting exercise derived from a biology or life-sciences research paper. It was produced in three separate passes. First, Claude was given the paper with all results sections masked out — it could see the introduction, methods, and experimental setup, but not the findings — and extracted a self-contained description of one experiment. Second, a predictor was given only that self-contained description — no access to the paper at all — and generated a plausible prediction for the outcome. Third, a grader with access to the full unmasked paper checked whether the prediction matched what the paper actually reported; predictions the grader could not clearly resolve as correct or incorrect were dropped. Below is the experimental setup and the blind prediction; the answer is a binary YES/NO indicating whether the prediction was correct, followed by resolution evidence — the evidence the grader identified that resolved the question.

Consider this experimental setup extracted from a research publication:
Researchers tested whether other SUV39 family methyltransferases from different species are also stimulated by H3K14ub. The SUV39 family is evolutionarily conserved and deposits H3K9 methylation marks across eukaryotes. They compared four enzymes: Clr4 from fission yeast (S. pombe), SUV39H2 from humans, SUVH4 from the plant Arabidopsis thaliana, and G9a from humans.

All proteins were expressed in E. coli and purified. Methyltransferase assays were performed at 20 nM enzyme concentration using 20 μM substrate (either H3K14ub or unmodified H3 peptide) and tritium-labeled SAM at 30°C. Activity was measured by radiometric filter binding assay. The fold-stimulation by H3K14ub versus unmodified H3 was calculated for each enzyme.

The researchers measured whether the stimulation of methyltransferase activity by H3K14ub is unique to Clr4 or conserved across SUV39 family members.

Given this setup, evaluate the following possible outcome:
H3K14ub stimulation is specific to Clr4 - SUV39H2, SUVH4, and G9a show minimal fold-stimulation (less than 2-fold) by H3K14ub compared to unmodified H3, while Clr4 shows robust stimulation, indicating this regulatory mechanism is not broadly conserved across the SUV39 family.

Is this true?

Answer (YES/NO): NO